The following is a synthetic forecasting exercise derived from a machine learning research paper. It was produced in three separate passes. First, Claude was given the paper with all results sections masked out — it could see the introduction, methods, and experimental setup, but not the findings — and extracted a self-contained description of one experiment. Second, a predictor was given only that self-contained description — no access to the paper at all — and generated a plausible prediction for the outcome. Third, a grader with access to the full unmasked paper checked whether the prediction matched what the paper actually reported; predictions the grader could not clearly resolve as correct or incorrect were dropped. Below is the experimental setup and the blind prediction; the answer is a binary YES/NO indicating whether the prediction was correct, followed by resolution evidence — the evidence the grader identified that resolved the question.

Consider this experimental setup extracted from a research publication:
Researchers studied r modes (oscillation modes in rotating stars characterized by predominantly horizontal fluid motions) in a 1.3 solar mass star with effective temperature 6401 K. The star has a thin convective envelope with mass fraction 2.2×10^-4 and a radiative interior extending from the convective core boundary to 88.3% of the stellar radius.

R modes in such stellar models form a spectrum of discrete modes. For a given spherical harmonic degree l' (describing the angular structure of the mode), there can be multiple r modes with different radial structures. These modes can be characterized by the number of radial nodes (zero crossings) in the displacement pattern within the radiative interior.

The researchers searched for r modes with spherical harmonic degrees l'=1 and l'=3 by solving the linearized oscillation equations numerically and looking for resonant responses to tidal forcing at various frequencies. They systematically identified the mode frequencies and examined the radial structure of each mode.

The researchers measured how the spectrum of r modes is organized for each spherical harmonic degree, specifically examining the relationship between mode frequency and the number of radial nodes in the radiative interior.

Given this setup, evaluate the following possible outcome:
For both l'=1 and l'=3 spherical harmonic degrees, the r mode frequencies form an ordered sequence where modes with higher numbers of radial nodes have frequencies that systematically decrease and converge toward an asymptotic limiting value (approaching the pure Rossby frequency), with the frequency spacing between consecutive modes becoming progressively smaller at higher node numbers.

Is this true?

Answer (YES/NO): NO